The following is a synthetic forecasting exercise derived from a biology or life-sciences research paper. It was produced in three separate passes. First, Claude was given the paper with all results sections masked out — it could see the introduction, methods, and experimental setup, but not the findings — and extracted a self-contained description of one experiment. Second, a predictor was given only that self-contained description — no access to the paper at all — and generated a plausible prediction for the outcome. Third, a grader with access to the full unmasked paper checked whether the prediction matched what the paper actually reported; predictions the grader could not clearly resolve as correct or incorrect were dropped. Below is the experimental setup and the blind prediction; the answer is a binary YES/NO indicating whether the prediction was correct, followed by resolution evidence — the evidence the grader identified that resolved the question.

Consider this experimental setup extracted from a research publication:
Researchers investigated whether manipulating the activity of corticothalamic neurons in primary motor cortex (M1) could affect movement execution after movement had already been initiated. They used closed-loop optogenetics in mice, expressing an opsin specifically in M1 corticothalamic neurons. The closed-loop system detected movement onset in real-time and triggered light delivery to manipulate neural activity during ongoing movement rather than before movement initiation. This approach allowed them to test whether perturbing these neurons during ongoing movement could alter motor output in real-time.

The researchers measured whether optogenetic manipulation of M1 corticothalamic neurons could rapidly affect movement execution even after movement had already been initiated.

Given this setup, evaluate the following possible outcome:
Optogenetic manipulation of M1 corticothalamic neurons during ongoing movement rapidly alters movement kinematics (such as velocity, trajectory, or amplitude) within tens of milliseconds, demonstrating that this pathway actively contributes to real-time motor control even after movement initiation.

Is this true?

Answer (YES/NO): NO